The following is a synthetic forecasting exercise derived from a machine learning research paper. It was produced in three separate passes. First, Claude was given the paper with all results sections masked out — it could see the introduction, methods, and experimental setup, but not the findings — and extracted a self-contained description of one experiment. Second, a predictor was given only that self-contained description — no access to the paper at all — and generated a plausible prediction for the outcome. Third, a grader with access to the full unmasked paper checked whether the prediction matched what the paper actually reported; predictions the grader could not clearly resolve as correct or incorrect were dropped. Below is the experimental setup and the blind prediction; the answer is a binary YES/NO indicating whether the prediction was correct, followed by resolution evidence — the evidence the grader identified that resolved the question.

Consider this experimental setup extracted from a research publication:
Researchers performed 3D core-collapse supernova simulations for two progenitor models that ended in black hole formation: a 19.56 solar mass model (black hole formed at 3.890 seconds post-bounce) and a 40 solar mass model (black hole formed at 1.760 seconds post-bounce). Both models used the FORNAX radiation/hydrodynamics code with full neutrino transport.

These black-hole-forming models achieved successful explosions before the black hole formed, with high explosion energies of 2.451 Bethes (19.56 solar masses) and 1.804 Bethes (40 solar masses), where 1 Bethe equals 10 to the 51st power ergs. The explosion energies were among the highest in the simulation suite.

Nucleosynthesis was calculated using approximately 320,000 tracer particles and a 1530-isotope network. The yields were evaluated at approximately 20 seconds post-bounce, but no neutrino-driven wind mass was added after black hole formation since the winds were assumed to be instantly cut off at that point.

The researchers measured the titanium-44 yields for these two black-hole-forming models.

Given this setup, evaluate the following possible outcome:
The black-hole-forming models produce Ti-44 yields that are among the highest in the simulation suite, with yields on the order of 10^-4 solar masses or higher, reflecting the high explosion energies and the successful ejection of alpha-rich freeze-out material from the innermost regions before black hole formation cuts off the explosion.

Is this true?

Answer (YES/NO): NO